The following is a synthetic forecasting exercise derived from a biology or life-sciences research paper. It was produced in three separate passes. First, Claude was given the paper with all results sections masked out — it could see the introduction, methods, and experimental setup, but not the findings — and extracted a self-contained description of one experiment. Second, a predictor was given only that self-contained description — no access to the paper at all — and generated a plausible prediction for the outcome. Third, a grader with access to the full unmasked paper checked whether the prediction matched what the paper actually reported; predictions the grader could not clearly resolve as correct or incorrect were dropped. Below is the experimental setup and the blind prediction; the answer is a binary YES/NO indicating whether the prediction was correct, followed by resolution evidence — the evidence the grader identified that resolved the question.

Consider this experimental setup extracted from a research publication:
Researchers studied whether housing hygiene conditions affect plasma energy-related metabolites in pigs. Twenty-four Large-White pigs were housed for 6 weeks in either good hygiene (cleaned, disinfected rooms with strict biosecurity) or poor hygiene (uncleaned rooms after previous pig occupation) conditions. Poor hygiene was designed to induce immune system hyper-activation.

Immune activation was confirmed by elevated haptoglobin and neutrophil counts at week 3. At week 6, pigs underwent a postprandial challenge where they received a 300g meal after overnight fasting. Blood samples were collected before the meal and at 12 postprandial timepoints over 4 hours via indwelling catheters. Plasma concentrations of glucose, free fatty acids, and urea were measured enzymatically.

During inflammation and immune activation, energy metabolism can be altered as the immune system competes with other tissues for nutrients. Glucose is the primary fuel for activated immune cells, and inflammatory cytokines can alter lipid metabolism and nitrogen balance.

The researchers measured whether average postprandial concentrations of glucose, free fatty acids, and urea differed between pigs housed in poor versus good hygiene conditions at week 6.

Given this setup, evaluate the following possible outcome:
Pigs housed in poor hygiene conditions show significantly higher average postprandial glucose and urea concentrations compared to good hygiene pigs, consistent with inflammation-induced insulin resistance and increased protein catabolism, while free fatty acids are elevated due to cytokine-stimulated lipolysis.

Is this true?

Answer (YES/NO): NO